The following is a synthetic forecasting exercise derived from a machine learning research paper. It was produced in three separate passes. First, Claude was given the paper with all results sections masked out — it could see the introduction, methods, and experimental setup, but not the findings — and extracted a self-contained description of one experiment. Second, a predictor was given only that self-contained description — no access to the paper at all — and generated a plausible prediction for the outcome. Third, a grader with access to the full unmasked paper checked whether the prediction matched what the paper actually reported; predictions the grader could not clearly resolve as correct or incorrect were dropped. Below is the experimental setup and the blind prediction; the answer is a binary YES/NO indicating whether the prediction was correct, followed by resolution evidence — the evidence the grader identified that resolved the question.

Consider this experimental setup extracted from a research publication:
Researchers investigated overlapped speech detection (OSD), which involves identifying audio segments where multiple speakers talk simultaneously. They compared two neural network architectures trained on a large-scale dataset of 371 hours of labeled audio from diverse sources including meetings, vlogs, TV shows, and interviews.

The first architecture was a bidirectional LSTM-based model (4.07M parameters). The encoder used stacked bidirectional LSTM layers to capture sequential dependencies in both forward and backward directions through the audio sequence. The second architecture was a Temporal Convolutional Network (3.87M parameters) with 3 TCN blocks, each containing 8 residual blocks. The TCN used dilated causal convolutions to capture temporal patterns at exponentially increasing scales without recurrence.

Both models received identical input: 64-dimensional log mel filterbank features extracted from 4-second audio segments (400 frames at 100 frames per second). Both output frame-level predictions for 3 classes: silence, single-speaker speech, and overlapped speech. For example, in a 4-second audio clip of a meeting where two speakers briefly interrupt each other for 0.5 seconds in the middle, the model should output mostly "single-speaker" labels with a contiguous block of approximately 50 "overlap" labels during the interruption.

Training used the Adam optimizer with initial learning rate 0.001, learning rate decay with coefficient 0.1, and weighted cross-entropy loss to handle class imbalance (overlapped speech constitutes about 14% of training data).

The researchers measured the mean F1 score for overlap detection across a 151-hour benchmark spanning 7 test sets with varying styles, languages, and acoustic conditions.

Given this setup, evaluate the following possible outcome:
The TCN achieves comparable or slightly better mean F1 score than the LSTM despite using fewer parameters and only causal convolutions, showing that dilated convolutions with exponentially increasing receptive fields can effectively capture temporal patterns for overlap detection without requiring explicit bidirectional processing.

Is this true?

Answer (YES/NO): NO